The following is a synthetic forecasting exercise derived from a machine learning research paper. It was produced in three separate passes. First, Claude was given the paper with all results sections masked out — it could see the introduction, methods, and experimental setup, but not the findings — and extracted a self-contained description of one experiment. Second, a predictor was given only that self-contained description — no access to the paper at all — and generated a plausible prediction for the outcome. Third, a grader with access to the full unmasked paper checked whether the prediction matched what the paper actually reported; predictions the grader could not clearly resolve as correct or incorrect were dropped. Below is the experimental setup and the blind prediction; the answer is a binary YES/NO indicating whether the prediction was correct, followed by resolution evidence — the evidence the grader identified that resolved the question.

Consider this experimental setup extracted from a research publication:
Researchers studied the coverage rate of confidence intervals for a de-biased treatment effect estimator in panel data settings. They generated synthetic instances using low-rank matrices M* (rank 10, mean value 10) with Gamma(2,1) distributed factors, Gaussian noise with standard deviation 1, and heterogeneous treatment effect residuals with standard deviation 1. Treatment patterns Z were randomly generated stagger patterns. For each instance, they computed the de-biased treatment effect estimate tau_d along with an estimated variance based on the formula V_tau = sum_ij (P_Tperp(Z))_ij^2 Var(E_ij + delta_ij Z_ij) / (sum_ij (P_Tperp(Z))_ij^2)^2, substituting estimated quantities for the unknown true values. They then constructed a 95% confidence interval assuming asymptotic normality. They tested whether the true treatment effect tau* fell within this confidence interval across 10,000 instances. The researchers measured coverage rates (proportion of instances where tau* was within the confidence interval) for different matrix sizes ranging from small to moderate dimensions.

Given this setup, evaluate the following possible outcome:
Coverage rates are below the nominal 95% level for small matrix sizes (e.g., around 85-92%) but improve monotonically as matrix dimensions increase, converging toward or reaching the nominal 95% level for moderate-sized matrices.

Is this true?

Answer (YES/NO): NO